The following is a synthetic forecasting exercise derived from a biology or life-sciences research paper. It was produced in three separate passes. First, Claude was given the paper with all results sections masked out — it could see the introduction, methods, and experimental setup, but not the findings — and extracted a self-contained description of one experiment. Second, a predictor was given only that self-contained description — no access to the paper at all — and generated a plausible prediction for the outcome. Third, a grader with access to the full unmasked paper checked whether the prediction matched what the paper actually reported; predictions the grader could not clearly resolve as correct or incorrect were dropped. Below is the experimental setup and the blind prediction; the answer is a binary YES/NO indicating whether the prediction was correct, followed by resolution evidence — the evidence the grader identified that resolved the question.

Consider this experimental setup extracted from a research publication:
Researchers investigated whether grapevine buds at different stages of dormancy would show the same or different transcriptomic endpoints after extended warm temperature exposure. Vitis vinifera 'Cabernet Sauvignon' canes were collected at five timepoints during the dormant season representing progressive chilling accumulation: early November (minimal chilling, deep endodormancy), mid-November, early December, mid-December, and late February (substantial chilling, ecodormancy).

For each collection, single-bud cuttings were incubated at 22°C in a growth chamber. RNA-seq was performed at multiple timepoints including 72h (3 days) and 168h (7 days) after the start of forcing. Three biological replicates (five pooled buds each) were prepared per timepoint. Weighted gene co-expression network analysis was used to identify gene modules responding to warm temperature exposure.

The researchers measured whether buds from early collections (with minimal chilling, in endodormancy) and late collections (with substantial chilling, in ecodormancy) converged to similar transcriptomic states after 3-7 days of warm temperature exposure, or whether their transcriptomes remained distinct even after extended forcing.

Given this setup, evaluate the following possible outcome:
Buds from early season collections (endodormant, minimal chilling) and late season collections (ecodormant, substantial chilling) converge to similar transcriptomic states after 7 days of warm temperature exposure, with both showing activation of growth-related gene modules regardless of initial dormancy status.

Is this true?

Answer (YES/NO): YES